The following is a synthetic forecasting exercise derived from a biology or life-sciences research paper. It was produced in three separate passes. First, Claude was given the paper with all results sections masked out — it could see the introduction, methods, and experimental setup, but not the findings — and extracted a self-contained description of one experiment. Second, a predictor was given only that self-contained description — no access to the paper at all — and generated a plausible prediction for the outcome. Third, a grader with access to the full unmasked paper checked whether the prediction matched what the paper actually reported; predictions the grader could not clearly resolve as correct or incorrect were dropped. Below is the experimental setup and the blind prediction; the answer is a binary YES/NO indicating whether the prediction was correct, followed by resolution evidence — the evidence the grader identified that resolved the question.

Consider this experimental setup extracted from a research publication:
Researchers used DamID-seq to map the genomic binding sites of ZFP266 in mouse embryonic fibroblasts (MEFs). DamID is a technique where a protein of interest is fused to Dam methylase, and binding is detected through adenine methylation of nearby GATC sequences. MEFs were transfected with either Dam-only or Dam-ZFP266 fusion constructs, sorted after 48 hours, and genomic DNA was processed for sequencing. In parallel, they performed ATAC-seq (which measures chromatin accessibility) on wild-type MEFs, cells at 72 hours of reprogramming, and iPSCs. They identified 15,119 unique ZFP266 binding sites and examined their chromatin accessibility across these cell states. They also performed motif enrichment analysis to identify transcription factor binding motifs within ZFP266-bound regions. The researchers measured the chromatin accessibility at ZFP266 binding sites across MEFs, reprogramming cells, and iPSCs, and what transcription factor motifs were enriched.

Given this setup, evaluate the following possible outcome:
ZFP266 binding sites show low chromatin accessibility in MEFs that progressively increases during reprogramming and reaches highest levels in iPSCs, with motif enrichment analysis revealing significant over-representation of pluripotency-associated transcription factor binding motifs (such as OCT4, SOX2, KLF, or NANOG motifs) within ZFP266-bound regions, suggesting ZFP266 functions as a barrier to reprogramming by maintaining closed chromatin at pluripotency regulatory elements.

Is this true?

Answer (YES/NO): NO